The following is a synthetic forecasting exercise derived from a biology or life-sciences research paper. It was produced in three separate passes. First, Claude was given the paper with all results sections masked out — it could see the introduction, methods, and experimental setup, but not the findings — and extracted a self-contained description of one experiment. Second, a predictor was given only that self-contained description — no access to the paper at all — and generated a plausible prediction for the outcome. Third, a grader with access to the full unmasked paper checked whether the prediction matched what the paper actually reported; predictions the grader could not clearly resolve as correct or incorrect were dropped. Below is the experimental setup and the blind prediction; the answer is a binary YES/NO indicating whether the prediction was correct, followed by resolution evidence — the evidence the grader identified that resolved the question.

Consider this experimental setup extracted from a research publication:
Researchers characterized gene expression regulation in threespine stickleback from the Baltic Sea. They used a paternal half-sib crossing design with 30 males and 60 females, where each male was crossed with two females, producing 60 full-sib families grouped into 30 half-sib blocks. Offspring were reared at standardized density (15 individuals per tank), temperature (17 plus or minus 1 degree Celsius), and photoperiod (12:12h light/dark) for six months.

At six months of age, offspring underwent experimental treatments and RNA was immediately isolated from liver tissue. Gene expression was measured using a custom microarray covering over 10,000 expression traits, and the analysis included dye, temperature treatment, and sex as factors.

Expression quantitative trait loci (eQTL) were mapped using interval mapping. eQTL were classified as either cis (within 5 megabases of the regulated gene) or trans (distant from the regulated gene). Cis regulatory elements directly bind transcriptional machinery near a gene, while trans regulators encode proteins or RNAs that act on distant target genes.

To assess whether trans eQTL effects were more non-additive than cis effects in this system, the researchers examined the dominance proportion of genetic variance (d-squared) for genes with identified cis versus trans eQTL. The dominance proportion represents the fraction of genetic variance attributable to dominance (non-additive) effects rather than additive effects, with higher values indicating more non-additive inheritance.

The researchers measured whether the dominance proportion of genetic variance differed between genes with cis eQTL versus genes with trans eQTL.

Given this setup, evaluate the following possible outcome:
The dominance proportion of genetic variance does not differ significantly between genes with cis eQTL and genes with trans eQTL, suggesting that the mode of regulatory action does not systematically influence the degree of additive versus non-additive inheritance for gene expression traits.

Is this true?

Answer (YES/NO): YES